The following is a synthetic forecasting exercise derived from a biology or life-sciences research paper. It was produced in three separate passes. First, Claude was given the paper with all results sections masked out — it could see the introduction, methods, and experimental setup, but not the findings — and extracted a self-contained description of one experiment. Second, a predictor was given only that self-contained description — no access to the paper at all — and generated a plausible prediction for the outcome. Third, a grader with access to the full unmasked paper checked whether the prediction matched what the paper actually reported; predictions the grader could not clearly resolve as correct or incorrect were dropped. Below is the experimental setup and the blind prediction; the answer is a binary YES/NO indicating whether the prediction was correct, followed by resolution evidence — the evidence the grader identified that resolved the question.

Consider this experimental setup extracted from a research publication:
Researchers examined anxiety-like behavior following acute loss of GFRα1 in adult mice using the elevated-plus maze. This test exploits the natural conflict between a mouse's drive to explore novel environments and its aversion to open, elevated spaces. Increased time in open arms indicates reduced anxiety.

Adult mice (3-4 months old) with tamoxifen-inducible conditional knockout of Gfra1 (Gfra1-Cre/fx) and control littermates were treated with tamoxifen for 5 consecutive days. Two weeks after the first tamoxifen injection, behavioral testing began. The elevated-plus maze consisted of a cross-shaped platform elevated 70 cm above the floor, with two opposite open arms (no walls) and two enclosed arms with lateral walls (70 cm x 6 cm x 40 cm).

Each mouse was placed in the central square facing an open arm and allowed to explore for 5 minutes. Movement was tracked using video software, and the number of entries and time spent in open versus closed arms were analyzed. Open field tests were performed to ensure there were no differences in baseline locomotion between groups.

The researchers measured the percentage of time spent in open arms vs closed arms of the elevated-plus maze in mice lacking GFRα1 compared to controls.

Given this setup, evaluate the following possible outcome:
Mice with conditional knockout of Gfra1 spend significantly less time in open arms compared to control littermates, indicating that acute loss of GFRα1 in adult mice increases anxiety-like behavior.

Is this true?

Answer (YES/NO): NO